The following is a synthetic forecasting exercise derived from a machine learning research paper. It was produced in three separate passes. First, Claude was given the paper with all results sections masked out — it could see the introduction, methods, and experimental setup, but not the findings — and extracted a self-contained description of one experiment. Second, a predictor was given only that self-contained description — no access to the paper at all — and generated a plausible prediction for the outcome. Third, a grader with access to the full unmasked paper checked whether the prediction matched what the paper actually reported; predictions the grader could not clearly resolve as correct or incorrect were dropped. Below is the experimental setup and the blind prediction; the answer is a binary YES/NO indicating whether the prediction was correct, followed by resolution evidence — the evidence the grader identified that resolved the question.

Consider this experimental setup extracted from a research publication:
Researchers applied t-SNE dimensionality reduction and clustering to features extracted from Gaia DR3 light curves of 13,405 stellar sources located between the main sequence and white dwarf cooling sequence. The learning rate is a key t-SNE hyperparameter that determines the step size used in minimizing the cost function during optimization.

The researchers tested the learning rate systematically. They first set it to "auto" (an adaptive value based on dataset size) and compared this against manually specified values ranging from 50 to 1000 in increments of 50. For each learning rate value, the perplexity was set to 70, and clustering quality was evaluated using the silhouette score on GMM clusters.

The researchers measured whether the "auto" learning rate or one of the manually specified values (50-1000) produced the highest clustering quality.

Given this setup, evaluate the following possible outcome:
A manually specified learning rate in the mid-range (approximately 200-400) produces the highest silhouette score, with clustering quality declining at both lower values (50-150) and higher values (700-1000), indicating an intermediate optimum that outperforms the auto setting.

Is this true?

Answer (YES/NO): NO